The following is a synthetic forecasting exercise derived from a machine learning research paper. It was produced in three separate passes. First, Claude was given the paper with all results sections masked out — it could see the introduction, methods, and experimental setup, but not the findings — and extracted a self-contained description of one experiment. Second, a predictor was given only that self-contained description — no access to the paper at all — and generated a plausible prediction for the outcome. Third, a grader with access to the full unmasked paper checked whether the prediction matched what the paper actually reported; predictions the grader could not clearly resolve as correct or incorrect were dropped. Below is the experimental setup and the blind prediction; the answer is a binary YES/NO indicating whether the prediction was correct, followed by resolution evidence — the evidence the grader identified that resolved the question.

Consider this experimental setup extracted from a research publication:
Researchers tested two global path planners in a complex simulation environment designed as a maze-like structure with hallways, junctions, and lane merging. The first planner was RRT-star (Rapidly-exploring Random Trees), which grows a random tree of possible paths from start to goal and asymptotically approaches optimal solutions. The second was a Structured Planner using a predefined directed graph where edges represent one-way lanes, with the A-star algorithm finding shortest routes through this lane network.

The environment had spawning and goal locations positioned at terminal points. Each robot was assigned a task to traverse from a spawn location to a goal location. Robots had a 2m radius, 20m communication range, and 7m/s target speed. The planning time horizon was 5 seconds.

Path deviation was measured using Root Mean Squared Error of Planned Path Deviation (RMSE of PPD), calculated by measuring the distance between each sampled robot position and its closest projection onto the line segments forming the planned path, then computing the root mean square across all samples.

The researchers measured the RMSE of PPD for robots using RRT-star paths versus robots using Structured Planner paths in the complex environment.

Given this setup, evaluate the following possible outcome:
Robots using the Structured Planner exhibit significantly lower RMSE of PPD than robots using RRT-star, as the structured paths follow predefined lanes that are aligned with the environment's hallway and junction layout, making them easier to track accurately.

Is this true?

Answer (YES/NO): YES